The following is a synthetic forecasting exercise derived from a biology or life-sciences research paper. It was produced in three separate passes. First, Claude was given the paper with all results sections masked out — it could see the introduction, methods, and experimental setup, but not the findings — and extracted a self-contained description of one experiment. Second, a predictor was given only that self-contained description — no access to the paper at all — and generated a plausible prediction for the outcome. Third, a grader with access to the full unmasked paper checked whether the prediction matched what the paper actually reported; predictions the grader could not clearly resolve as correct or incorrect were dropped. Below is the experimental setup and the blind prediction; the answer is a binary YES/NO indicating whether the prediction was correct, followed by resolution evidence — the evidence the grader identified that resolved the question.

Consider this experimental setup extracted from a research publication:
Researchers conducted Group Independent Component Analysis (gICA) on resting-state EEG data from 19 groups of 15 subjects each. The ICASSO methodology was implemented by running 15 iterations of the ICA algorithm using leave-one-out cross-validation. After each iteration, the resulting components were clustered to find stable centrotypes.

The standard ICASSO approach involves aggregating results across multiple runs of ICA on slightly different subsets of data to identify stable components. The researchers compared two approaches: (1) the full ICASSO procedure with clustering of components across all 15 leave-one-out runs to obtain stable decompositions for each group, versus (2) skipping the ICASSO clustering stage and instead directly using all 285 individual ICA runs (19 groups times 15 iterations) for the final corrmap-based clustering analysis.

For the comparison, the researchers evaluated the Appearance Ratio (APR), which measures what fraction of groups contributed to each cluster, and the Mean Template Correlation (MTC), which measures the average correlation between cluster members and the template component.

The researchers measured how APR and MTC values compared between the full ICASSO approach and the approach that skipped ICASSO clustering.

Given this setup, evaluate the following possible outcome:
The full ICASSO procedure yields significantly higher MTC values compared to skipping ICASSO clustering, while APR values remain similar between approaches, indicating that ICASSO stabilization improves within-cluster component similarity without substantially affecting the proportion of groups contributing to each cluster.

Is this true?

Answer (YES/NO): NO